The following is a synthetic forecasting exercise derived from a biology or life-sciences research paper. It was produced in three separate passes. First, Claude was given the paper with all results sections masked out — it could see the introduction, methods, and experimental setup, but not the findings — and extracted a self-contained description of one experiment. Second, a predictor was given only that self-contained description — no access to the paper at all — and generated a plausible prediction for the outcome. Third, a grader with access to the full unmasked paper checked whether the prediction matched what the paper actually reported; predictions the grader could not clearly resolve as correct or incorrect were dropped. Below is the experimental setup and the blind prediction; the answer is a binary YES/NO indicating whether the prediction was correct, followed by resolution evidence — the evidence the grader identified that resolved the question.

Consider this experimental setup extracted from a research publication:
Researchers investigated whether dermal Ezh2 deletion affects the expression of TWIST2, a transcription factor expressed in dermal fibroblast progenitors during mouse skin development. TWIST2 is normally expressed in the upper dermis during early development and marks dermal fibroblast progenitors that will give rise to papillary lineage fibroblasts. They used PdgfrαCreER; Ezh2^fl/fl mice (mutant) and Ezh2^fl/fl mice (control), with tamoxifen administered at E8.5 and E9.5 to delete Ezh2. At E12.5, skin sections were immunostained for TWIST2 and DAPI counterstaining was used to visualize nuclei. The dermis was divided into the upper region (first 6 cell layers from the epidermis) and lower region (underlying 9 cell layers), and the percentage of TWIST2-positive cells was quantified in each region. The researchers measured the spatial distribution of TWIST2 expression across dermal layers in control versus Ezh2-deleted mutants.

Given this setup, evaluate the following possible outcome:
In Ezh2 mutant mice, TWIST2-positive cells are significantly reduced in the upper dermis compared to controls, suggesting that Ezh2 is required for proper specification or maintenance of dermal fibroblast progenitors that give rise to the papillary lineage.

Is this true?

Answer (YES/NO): NO